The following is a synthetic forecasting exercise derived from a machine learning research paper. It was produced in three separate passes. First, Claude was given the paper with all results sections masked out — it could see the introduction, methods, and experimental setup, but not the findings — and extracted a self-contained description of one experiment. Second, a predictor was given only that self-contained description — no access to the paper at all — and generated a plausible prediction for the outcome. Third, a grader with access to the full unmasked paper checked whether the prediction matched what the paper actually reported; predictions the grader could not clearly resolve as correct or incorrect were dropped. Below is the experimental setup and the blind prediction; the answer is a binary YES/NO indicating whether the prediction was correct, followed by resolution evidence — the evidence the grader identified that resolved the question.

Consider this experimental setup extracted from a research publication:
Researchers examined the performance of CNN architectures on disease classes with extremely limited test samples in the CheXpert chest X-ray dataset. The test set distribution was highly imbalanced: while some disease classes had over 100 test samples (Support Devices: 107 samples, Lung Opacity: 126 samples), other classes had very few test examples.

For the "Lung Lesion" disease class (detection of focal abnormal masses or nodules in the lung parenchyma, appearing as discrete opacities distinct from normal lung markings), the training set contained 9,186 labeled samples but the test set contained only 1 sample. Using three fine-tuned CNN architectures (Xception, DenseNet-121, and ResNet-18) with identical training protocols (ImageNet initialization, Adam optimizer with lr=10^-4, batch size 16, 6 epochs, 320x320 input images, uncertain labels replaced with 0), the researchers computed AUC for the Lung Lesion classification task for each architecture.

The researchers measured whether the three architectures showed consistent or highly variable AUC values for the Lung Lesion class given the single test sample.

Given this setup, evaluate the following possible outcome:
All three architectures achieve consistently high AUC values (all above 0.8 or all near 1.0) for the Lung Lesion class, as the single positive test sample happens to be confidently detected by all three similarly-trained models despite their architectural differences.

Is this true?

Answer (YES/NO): NO